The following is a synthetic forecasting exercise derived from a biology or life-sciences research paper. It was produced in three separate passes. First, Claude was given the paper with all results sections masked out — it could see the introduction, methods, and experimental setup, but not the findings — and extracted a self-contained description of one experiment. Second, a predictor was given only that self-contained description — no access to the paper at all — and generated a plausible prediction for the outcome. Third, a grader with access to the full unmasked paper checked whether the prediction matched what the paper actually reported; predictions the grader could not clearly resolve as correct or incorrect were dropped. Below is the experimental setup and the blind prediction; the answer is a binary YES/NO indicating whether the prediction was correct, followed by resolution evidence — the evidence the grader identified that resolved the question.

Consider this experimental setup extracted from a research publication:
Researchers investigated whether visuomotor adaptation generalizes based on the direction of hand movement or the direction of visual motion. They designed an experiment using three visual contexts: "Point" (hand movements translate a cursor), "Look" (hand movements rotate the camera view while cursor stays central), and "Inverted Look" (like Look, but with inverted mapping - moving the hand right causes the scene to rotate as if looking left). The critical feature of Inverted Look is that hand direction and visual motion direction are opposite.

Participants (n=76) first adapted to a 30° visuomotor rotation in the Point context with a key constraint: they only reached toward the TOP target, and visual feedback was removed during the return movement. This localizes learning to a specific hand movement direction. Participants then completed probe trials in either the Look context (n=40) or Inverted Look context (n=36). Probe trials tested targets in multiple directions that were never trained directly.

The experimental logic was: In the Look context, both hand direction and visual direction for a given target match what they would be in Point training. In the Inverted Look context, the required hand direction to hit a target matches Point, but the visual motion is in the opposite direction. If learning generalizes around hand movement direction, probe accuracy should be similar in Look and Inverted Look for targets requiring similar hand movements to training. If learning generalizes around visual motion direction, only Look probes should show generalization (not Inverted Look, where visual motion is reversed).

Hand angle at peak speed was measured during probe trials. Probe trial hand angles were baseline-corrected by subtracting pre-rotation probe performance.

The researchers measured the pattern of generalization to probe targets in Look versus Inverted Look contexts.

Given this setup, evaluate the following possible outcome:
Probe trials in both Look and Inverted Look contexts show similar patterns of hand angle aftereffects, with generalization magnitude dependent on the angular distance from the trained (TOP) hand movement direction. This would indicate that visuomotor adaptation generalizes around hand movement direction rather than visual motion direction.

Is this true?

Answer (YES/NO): NO